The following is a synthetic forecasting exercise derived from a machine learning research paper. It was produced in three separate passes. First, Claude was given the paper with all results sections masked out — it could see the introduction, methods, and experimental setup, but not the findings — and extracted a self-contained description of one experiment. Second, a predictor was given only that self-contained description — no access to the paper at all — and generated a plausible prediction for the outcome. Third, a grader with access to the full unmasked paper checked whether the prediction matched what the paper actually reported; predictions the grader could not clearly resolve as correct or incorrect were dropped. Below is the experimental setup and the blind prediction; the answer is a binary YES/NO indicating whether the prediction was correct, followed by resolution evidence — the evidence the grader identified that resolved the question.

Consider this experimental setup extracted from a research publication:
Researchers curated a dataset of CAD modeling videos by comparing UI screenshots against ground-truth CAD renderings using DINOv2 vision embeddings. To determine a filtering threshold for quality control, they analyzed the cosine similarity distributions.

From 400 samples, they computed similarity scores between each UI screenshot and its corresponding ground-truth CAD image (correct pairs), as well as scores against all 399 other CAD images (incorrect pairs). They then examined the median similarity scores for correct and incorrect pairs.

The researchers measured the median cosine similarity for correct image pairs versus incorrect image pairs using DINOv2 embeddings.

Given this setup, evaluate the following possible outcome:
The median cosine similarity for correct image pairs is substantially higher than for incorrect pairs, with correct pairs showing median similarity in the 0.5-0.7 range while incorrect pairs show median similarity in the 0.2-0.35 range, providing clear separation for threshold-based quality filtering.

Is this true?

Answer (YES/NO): NO